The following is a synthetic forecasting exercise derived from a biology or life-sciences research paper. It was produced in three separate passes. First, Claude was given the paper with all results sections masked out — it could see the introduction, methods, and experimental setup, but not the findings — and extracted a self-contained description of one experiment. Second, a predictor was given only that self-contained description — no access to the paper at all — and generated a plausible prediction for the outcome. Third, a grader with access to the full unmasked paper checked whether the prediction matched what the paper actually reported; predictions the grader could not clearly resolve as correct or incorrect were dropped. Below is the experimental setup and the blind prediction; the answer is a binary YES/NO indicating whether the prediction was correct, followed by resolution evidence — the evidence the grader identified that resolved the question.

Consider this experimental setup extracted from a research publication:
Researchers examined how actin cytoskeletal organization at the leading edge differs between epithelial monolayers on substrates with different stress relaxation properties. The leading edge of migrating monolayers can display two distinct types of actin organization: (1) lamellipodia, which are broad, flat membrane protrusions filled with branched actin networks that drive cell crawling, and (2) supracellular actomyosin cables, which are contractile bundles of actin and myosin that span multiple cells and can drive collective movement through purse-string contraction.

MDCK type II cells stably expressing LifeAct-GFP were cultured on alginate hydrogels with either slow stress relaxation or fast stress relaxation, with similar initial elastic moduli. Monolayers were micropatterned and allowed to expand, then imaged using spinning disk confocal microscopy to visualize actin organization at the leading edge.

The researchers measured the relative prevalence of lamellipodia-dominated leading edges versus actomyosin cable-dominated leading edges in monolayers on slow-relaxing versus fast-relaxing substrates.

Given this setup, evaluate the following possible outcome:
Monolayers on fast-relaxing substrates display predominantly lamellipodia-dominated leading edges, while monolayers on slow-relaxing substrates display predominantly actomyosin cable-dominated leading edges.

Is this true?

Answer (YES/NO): NO